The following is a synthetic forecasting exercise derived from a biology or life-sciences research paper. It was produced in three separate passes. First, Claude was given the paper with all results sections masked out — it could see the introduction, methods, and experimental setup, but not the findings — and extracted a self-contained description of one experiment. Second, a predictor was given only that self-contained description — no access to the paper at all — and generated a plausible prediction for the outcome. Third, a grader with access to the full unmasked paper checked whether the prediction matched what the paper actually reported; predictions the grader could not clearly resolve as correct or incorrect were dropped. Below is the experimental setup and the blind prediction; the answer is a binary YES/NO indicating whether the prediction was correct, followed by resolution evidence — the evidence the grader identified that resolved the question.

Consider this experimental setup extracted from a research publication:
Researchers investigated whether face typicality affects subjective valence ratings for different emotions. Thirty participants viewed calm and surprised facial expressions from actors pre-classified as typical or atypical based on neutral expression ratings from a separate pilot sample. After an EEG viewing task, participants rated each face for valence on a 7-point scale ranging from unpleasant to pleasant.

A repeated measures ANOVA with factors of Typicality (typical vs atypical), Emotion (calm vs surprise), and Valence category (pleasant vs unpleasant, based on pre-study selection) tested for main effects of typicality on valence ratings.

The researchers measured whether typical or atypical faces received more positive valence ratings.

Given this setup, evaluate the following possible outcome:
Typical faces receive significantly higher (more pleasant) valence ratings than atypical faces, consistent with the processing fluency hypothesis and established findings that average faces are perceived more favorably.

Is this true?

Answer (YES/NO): YES